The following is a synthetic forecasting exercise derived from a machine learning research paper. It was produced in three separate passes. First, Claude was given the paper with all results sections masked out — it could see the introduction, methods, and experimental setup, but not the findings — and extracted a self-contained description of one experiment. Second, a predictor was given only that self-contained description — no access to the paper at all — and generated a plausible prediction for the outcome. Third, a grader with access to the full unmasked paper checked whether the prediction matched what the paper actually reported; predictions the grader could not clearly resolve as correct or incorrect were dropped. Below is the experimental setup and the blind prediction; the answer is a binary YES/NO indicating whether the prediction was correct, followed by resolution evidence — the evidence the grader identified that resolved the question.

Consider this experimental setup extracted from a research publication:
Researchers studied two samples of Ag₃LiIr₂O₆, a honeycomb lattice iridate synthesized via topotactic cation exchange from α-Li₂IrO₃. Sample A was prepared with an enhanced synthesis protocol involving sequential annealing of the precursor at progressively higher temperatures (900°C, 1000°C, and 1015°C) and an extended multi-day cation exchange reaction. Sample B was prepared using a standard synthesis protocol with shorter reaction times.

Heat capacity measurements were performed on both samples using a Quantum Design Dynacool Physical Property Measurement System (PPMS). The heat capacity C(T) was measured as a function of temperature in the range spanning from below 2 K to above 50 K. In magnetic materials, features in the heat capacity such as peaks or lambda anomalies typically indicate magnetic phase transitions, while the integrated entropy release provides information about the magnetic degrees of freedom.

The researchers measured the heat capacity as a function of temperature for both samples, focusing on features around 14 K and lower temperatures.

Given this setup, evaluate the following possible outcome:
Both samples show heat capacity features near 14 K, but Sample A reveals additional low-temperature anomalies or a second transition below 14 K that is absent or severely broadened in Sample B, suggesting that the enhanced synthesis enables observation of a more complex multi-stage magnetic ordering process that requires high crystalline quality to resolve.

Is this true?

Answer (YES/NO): NO